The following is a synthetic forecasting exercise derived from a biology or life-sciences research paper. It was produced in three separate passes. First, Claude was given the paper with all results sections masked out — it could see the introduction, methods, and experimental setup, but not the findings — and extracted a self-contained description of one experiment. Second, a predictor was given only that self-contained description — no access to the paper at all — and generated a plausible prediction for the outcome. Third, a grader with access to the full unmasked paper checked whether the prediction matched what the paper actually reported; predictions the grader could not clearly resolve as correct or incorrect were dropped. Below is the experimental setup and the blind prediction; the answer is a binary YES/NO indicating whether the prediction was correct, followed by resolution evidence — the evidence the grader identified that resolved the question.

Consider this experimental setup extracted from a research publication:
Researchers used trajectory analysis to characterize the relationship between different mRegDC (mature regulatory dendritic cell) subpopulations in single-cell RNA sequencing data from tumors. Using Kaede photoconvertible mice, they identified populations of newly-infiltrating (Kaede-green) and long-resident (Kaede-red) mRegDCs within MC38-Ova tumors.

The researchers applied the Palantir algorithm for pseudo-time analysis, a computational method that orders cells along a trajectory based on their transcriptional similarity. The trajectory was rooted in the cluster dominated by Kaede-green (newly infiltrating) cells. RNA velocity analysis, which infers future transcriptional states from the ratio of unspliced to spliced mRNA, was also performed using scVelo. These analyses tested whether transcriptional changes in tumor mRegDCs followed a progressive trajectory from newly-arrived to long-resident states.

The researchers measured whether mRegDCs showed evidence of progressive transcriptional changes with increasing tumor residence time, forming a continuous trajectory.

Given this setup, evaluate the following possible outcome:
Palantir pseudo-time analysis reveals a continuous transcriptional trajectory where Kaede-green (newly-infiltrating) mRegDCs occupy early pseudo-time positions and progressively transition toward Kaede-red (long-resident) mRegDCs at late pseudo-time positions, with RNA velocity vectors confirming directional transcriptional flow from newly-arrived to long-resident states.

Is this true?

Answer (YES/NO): YES